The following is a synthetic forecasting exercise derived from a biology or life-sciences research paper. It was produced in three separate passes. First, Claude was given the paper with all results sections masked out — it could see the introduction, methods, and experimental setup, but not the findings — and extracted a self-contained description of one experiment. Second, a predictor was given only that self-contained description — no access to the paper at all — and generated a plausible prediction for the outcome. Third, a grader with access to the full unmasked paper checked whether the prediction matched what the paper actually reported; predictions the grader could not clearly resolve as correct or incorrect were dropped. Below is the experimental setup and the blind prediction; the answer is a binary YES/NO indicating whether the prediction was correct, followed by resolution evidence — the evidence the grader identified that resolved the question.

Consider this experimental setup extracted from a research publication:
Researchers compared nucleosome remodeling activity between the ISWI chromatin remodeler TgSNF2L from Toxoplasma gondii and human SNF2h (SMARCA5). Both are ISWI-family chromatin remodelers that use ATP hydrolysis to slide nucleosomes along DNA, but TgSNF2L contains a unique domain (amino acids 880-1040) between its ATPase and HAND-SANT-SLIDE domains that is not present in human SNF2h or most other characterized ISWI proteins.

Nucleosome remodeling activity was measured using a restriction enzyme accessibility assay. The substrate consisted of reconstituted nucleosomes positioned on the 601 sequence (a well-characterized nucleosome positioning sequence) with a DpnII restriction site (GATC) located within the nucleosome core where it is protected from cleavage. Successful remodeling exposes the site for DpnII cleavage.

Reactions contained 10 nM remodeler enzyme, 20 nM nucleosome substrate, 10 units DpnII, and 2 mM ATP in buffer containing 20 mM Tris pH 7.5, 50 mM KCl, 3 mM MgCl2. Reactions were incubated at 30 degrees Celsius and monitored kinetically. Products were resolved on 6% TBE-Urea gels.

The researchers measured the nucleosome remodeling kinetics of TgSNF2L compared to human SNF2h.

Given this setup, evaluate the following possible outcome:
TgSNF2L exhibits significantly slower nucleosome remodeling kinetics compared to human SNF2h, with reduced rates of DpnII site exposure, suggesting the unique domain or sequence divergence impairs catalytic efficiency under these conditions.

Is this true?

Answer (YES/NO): NO